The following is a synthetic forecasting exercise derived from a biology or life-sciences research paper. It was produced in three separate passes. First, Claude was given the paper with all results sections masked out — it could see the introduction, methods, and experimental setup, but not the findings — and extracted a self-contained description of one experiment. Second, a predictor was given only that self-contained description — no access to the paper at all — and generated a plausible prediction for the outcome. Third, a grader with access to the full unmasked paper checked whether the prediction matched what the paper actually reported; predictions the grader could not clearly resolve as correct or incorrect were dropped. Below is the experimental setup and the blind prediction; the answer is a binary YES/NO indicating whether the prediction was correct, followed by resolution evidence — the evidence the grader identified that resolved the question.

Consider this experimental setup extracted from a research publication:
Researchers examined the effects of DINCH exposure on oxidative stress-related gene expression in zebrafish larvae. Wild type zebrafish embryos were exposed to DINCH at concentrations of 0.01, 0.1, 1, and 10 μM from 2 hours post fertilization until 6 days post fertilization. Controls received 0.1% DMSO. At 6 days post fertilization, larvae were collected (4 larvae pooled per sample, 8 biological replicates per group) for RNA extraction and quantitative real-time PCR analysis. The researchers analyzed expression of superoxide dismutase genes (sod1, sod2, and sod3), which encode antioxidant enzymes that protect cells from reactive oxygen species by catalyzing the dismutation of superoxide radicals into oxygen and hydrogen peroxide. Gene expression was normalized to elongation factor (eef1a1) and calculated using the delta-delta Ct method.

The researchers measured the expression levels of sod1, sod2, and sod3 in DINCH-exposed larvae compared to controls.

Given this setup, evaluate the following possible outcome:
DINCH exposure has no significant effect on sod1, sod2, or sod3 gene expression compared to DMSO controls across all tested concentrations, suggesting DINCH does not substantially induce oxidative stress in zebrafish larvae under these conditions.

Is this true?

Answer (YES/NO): NO